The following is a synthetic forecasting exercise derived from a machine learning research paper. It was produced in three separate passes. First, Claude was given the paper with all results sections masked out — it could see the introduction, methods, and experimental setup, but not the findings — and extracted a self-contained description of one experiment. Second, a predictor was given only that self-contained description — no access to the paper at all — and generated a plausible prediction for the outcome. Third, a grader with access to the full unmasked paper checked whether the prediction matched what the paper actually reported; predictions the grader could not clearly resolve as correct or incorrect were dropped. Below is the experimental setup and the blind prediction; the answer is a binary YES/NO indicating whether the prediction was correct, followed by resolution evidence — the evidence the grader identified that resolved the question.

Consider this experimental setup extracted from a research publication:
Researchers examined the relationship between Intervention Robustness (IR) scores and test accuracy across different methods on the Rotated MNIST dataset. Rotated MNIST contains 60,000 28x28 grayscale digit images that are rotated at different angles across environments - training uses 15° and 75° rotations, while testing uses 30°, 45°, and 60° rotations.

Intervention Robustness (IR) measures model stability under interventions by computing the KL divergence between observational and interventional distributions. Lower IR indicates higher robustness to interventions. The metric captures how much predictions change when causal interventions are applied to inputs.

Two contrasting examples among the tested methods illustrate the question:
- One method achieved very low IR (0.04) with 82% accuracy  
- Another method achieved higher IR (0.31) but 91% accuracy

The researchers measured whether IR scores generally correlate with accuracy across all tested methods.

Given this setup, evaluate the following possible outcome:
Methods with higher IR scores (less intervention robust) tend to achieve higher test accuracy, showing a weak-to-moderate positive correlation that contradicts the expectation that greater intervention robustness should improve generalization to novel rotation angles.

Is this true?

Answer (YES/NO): NO